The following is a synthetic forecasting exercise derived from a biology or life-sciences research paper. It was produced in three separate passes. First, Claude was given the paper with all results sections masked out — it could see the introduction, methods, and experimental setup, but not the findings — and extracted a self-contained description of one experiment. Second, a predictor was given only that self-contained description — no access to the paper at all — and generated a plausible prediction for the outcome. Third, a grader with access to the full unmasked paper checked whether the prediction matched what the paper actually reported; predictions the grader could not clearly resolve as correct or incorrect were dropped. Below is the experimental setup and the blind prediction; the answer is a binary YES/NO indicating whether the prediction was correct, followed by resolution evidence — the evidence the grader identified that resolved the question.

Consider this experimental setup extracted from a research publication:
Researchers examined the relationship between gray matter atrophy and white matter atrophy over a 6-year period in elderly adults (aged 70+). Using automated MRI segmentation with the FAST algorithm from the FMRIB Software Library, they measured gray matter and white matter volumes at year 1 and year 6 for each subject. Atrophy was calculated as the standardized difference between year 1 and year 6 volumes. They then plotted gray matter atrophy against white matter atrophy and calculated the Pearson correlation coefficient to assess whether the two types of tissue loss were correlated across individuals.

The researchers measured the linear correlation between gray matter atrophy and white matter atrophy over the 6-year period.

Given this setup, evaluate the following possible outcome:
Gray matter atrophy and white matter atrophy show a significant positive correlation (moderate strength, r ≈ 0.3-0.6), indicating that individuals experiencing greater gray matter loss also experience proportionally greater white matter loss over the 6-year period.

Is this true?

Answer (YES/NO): NO